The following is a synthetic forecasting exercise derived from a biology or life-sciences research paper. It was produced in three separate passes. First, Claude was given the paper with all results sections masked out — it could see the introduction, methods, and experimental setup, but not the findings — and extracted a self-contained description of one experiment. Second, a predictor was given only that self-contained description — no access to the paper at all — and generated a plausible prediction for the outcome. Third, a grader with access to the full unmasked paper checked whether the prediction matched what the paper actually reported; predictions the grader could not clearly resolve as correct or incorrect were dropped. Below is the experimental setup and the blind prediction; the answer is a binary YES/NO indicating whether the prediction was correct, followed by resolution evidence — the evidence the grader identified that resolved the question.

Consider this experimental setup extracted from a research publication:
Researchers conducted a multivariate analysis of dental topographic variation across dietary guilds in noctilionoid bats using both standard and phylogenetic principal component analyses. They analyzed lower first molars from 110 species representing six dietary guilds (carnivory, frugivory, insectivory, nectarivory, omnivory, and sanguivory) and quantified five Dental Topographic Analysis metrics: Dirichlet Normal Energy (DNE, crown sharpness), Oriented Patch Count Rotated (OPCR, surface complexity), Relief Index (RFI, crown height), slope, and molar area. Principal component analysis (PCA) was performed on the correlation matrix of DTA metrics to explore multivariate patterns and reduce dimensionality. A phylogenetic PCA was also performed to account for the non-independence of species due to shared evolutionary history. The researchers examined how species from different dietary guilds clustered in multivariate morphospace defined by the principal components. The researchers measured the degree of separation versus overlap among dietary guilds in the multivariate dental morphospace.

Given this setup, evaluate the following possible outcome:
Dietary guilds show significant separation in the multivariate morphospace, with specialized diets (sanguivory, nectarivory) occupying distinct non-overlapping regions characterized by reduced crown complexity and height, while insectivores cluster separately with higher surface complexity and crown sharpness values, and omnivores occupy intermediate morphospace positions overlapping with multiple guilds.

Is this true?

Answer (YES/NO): NO